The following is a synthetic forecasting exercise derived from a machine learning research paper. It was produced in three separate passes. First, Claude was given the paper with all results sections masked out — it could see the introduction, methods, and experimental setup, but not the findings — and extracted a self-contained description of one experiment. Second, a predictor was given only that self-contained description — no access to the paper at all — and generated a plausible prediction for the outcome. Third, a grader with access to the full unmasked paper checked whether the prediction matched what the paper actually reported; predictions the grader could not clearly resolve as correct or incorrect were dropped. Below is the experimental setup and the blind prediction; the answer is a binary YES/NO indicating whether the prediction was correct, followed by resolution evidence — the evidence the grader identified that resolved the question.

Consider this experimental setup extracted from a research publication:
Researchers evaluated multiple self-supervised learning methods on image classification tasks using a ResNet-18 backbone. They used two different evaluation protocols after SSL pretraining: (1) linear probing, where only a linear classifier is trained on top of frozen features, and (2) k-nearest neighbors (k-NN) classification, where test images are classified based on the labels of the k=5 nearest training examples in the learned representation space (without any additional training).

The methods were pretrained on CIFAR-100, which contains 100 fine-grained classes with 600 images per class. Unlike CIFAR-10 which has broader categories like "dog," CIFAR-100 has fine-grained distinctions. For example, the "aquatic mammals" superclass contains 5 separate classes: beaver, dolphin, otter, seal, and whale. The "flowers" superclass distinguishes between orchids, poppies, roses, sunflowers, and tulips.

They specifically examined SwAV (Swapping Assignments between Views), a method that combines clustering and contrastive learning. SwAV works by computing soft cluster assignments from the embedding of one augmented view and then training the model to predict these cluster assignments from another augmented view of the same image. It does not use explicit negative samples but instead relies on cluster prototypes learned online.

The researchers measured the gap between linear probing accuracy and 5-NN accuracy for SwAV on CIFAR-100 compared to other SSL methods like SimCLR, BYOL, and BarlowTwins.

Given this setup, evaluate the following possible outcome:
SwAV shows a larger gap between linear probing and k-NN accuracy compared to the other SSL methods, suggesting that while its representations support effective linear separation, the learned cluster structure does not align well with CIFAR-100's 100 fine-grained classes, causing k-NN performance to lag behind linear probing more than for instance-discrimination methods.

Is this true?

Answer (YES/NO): YES